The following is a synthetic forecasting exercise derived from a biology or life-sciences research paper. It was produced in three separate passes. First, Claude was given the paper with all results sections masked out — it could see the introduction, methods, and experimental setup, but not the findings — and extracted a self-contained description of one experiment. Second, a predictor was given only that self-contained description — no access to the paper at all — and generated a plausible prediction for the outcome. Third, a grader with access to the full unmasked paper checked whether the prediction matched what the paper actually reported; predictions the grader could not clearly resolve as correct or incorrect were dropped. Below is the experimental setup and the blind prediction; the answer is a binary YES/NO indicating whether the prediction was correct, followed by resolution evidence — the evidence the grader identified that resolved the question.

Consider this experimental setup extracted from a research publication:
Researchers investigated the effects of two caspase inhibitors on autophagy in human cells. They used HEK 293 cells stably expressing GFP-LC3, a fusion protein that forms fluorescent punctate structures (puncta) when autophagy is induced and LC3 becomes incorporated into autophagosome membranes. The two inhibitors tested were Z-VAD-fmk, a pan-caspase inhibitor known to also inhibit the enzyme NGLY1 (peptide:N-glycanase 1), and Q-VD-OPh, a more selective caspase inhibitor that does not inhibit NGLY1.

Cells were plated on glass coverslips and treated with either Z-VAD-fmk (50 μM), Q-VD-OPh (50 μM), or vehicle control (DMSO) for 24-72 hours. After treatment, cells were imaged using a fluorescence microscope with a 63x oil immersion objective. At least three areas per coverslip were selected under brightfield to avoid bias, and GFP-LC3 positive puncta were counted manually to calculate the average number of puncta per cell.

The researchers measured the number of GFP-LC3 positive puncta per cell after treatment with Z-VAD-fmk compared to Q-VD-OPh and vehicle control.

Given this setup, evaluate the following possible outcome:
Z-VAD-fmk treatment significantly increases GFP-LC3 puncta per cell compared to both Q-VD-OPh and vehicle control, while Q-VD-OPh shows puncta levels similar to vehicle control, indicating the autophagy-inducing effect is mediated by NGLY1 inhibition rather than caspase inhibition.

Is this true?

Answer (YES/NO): YES